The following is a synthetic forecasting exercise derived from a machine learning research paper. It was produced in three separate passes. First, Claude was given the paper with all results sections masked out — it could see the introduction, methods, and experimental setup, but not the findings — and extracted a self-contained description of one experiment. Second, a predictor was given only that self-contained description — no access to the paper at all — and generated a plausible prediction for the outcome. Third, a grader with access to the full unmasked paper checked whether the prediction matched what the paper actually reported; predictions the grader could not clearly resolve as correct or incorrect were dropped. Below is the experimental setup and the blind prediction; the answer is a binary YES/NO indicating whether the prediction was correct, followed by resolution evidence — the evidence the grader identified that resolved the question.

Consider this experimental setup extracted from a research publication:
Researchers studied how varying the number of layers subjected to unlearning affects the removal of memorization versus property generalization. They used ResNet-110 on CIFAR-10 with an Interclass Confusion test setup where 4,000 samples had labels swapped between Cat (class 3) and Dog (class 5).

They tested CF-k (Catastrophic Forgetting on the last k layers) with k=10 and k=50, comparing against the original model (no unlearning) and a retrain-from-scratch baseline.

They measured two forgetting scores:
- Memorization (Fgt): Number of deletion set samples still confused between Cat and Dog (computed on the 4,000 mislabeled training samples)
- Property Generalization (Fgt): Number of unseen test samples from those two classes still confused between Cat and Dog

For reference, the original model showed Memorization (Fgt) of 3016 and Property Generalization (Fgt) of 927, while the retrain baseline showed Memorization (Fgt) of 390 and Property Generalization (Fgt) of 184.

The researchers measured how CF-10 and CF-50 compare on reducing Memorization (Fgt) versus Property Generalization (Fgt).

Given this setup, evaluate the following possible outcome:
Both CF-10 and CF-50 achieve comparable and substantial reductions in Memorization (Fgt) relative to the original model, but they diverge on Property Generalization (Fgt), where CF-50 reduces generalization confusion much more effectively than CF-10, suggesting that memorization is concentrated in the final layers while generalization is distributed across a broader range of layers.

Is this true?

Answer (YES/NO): NO